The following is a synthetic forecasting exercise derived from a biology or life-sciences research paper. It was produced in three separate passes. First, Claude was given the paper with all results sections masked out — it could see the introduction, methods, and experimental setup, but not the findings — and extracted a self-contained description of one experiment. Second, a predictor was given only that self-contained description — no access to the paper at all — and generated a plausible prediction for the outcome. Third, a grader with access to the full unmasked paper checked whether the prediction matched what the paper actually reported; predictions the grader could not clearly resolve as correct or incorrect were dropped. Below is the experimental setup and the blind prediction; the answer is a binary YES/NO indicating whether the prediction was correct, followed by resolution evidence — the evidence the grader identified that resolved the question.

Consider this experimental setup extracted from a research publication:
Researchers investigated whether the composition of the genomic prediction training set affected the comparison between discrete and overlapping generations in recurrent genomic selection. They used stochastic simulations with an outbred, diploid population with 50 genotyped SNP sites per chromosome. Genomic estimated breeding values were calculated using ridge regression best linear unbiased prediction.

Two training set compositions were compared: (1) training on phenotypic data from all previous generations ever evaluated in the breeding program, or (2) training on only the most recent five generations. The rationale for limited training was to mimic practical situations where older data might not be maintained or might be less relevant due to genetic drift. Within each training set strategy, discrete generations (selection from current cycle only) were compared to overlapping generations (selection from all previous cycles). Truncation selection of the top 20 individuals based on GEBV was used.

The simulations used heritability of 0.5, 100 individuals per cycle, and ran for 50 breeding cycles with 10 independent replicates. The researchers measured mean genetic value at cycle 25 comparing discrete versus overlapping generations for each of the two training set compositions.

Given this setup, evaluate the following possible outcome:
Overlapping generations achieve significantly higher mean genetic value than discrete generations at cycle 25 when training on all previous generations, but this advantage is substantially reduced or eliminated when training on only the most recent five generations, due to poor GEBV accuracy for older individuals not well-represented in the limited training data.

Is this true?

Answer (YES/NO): NO